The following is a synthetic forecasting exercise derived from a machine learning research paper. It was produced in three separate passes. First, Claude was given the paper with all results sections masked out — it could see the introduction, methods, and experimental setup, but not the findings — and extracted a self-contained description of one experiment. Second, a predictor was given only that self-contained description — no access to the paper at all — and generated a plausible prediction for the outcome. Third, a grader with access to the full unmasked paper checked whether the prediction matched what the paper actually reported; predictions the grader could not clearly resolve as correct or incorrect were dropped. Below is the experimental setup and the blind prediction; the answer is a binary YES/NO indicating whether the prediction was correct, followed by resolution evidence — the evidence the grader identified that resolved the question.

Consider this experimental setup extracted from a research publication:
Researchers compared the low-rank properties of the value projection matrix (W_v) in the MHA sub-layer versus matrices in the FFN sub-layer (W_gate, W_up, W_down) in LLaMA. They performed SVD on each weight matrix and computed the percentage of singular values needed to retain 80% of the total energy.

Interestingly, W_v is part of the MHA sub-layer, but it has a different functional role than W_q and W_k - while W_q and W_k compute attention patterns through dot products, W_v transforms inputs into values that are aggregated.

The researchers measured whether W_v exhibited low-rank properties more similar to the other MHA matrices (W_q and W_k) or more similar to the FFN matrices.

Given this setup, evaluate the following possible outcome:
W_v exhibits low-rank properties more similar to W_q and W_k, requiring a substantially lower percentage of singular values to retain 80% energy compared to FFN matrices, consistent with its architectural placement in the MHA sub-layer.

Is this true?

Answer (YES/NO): NO